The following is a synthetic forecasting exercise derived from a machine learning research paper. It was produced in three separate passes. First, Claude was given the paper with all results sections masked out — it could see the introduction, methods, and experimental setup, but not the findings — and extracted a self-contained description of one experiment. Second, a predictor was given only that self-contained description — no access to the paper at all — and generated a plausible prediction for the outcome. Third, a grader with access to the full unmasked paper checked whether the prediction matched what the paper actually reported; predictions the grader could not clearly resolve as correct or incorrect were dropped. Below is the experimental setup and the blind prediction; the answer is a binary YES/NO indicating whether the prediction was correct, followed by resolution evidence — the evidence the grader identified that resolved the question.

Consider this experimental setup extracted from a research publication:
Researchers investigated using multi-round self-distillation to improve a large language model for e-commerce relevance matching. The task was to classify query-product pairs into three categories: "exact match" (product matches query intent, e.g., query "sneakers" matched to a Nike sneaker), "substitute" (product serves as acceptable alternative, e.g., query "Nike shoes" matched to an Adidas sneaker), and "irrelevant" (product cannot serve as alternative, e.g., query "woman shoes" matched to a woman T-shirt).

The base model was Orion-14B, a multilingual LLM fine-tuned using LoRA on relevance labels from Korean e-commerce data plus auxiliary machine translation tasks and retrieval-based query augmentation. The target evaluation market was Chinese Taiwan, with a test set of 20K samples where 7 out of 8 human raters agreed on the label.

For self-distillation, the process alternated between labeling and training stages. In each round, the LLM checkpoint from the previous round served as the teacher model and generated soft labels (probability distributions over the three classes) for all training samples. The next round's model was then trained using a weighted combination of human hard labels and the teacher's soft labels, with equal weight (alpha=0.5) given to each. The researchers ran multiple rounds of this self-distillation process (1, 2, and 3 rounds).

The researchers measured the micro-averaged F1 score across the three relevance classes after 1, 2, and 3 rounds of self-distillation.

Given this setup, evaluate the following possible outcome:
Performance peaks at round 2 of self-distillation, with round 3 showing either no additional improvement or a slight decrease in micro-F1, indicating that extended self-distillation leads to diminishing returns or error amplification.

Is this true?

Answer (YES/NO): YES